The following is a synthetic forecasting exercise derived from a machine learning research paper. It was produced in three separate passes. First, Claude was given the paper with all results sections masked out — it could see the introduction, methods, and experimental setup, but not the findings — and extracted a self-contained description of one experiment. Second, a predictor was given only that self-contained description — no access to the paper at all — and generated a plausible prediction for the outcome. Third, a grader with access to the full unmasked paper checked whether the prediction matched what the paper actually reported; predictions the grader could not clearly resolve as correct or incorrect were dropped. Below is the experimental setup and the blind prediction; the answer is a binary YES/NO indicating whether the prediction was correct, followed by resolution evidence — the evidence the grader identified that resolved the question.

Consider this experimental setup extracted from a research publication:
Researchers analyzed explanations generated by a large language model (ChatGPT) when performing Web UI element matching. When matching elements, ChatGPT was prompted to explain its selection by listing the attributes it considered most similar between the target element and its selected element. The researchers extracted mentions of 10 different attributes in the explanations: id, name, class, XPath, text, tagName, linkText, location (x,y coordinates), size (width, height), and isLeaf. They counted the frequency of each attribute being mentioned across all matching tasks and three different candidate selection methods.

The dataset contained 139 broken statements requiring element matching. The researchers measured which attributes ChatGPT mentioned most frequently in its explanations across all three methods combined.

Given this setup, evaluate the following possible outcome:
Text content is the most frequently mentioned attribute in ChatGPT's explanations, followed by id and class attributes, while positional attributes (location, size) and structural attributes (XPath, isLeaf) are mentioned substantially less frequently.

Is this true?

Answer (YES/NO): NO